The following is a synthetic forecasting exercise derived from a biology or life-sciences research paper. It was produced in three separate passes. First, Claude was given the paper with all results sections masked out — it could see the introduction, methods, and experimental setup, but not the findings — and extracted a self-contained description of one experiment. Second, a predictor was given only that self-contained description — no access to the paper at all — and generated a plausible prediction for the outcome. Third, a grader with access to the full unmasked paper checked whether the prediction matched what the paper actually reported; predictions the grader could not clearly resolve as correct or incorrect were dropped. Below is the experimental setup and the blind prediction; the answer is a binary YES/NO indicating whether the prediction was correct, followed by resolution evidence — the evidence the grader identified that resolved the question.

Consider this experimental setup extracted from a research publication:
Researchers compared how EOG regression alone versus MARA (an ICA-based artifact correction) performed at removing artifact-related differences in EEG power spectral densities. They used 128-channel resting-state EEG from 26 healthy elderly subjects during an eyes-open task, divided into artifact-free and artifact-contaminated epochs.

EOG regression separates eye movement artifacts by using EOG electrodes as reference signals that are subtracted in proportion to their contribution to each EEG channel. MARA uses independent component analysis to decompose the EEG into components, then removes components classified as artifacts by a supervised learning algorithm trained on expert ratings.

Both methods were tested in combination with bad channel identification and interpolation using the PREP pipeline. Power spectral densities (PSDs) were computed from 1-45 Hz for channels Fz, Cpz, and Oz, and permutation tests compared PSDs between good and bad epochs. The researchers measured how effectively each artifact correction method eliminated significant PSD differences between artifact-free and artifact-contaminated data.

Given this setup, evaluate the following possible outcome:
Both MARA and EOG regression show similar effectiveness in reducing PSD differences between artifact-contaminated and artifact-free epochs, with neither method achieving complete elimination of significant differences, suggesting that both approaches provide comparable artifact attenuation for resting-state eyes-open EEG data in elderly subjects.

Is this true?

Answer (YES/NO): NO